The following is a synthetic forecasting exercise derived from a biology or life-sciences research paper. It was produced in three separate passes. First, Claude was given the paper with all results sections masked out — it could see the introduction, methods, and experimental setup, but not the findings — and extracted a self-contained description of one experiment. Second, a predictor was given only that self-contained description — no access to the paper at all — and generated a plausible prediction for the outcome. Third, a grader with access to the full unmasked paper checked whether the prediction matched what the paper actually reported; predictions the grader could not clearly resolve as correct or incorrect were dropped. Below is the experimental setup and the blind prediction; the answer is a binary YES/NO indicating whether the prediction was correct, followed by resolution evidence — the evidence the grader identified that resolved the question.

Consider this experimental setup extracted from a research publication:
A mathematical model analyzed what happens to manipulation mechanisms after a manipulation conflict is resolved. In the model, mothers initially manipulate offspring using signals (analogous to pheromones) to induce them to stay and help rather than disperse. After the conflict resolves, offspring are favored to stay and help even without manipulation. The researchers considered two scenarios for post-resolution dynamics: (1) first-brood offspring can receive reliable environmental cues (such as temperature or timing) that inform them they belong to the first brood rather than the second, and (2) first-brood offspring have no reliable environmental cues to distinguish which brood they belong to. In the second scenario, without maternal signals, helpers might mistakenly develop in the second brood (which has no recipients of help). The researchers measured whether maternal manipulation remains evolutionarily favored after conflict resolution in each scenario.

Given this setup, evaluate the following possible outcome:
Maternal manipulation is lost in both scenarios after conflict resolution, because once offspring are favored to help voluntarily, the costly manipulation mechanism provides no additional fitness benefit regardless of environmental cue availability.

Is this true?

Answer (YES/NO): NO